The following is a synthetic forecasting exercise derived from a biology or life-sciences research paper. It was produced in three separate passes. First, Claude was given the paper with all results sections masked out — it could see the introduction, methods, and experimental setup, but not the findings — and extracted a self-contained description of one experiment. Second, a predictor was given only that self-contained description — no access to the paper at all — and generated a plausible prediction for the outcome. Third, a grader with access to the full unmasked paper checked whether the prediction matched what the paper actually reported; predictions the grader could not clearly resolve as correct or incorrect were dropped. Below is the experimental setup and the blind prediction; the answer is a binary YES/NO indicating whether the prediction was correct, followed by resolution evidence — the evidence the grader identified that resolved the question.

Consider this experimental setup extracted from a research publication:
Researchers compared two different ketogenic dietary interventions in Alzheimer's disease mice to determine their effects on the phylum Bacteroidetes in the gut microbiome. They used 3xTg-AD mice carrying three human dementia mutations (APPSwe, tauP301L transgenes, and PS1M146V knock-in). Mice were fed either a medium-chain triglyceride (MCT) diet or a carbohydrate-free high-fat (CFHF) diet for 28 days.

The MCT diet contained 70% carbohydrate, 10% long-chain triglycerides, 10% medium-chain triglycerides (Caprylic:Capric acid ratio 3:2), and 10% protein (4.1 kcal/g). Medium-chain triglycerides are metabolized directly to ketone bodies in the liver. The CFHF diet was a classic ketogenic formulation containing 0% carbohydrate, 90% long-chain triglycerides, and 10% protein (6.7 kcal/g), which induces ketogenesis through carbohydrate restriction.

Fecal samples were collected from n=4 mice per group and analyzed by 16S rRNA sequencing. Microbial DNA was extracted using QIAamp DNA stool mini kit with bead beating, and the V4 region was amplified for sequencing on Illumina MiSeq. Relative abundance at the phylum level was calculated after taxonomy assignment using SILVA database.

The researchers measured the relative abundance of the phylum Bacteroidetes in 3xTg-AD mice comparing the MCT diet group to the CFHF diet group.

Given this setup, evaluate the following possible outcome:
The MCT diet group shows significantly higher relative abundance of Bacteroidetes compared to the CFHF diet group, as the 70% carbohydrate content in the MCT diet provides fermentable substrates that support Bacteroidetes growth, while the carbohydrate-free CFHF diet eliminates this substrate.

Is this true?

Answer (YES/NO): NO